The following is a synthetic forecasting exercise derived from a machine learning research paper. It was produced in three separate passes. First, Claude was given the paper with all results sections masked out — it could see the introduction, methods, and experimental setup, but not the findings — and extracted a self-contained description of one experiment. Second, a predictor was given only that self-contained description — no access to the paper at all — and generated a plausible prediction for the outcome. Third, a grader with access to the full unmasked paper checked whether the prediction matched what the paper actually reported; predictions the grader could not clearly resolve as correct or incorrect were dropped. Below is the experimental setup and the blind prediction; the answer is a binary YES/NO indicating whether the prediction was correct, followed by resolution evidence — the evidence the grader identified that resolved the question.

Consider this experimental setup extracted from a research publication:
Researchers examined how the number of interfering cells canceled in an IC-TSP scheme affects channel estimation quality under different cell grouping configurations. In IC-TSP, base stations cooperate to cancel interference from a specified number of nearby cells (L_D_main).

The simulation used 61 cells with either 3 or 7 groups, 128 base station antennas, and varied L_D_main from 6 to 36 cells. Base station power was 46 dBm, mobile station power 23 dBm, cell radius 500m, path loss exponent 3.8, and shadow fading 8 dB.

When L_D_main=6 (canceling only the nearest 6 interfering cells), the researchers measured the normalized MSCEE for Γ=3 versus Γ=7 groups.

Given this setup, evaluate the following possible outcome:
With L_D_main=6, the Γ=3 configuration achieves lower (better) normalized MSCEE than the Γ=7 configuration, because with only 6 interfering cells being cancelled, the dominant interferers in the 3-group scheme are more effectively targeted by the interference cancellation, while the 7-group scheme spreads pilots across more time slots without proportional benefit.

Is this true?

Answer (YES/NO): YES